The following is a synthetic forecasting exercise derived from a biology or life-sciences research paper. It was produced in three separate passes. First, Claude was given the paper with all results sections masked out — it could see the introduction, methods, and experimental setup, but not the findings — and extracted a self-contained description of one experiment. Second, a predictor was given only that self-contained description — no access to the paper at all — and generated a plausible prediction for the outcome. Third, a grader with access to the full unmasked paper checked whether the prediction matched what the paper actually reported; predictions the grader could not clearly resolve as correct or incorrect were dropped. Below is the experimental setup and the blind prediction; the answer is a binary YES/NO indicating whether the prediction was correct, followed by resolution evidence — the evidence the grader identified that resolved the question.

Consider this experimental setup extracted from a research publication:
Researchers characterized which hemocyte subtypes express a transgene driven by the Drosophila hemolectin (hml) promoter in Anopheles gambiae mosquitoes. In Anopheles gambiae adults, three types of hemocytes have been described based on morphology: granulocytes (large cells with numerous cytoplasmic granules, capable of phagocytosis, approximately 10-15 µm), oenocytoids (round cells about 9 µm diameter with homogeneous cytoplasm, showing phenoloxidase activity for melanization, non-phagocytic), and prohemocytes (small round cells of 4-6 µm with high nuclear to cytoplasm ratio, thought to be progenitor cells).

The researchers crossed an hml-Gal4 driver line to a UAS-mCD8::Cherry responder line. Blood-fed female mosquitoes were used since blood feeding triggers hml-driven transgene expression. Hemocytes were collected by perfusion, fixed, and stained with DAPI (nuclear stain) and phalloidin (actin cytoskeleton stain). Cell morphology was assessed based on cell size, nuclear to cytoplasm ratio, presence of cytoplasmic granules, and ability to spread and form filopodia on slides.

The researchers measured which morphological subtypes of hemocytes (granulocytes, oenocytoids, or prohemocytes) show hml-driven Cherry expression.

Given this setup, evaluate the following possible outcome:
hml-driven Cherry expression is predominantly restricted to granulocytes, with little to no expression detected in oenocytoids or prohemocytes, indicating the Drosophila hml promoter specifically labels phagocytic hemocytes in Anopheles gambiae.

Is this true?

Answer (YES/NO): NO